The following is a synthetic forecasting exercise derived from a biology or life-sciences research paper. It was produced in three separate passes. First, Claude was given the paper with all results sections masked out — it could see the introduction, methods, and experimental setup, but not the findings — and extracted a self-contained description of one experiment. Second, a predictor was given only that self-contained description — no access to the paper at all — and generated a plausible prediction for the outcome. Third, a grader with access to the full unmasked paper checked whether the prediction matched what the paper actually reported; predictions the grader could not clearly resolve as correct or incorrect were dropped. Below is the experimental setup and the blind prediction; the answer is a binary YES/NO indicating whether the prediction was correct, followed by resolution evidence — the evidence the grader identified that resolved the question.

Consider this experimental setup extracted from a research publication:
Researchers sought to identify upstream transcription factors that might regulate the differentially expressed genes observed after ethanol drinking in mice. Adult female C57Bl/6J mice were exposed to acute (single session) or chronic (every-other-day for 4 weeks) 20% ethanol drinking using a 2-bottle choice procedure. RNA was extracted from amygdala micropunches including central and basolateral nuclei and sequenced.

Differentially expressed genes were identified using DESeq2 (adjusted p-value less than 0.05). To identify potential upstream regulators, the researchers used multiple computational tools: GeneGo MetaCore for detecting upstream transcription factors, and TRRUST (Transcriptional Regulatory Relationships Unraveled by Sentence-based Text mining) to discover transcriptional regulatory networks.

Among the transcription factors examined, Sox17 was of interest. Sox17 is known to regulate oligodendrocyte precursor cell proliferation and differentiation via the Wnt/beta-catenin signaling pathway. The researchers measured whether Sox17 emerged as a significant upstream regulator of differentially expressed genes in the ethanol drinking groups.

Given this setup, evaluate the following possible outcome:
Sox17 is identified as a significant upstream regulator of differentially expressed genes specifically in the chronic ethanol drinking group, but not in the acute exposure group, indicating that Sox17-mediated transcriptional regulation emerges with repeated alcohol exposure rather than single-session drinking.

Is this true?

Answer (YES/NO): NO